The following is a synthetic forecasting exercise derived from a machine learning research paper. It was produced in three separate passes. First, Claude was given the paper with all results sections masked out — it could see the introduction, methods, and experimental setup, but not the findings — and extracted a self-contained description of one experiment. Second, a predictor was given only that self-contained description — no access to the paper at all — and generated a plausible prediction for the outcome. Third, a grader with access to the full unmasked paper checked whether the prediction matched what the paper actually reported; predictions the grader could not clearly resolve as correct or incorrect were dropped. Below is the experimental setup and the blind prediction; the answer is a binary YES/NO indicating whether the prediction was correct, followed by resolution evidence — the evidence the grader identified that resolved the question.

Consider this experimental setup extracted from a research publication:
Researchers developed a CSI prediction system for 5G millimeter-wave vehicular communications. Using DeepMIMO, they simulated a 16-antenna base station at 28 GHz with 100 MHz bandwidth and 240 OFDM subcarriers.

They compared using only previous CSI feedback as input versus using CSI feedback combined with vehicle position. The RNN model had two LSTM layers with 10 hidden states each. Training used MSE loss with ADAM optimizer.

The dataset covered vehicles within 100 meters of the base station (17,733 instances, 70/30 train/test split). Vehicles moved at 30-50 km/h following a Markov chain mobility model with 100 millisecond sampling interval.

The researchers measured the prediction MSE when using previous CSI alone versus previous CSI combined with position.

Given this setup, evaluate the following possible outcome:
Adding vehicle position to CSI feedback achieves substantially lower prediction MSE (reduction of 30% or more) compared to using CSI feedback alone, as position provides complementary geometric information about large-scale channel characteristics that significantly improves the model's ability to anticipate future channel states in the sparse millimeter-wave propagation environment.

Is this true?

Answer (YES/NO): YES